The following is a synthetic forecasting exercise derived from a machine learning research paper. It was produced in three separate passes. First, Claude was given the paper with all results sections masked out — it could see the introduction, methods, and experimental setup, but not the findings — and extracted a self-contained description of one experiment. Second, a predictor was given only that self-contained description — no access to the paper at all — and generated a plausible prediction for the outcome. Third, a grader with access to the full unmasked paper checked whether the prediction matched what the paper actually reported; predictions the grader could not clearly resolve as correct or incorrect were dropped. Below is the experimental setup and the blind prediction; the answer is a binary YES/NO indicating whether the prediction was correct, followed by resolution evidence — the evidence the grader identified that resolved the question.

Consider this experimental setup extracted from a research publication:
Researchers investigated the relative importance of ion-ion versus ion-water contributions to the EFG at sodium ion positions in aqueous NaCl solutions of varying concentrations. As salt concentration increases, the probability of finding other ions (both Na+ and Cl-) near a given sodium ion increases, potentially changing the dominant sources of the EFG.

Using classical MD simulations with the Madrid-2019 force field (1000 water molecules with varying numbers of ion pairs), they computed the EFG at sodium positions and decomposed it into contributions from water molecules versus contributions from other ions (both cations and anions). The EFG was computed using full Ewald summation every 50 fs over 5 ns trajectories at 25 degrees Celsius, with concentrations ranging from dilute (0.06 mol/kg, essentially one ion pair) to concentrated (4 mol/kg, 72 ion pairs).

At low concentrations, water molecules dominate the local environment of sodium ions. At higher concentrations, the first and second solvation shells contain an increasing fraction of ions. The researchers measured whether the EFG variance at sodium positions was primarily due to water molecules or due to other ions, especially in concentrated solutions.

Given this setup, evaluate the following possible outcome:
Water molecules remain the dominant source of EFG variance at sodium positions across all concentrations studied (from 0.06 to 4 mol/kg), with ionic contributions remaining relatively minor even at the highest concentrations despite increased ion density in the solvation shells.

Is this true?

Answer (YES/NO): YES